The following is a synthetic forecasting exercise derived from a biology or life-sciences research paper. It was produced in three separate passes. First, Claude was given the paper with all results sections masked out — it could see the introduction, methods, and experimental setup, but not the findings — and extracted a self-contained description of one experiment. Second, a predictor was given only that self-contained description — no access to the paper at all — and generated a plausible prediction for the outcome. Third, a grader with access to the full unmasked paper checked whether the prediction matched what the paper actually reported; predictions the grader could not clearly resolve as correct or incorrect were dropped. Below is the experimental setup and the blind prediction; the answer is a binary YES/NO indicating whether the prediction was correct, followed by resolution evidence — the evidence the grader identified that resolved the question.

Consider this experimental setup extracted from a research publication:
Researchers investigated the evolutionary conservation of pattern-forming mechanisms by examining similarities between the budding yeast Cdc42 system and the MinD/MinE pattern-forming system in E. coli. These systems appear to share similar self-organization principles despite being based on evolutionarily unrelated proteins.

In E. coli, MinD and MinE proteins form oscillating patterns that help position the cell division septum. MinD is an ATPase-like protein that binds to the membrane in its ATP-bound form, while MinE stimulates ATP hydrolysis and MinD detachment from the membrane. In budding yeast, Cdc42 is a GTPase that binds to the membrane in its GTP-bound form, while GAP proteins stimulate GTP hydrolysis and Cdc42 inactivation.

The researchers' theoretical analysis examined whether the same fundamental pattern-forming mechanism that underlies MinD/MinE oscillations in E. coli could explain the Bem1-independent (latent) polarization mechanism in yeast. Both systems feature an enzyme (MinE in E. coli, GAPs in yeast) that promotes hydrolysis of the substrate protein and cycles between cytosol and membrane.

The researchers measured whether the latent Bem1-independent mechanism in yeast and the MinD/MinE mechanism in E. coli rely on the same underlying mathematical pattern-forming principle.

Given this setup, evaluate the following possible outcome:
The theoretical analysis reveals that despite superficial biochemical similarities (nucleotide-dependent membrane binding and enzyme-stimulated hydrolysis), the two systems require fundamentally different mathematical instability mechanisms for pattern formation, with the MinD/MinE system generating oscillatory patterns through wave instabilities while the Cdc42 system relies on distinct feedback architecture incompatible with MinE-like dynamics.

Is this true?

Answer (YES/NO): NO